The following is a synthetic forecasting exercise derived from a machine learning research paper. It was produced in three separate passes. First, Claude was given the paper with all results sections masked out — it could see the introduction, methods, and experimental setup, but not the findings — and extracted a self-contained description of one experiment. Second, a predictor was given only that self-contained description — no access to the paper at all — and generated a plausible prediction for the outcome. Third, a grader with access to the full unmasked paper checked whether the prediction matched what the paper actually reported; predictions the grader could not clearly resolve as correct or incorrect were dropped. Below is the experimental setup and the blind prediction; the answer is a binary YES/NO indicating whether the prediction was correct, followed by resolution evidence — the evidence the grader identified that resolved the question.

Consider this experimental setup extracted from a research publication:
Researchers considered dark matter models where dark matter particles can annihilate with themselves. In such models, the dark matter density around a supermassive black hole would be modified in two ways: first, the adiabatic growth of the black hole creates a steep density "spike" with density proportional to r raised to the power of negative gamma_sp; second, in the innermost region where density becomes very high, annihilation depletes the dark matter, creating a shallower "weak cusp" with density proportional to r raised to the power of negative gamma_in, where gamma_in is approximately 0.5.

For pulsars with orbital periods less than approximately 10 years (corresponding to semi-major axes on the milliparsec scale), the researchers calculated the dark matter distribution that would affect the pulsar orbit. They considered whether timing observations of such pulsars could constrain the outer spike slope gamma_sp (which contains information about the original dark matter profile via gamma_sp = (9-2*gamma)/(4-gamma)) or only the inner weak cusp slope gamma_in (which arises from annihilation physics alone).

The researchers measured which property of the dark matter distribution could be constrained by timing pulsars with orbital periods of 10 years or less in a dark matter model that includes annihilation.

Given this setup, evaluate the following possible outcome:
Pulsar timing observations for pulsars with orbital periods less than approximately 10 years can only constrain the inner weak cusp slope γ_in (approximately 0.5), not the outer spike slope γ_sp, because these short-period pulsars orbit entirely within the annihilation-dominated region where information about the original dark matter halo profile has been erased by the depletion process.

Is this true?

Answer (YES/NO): YES